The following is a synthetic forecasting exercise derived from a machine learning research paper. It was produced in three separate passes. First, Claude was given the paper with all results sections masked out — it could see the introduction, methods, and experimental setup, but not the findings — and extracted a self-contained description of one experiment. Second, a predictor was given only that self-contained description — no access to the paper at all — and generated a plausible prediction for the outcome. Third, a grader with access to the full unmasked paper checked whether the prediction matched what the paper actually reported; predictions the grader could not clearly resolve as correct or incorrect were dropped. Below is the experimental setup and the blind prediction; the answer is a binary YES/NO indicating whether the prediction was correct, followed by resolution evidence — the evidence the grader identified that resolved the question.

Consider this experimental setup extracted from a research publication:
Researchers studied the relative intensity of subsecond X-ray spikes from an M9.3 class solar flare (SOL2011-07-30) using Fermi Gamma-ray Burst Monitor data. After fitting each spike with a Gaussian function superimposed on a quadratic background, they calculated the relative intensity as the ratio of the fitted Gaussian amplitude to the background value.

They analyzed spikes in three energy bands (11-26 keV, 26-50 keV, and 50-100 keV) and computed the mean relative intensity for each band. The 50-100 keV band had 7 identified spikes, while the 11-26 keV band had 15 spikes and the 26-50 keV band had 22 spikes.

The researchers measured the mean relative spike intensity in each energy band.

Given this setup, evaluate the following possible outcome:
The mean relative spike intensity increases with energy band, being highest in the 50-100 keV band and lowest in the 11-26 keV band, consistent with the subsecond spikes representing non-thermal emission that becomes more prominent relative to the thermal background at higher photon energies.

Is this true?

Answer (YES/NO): YES